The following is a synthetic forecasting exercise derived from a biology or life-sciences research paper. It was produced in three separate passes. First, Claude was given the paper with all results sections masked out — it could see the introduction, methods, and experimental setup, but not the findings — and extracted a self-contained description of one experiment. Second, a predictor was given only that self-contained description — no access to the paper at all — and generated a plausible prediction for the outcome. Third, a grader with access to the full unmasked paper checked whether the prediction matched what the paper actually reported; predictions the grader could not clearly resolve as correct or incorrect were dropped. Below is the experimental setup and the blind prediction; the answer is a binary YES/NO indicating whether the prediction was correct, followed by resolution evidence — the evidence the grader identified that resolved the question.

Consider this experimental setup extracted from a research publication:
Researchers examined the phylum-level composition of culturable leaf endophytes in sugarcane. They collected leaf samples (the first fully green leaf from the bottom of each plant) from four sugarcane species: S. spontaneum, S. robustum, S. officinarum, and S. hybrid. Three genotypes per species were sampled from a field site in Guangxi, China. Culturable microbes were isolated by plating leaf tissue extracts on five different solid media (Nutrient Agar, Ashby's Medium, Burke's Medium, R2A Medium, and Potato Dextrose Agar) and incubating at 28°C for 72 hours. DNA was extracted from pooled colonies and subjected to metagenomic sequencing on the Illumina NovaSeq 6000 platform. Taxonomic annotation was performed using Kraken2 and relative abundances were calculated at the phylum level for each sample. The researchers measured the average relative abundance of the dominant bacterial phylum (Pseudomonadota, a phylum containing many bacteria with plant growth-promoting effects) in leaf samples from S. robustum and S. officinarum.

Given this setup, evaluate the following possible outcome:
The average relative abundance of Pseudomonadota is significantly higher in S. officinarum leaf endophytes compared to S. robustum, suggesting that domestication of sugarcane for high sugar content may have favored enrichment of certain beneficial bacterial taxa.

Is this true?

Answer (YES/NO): NO